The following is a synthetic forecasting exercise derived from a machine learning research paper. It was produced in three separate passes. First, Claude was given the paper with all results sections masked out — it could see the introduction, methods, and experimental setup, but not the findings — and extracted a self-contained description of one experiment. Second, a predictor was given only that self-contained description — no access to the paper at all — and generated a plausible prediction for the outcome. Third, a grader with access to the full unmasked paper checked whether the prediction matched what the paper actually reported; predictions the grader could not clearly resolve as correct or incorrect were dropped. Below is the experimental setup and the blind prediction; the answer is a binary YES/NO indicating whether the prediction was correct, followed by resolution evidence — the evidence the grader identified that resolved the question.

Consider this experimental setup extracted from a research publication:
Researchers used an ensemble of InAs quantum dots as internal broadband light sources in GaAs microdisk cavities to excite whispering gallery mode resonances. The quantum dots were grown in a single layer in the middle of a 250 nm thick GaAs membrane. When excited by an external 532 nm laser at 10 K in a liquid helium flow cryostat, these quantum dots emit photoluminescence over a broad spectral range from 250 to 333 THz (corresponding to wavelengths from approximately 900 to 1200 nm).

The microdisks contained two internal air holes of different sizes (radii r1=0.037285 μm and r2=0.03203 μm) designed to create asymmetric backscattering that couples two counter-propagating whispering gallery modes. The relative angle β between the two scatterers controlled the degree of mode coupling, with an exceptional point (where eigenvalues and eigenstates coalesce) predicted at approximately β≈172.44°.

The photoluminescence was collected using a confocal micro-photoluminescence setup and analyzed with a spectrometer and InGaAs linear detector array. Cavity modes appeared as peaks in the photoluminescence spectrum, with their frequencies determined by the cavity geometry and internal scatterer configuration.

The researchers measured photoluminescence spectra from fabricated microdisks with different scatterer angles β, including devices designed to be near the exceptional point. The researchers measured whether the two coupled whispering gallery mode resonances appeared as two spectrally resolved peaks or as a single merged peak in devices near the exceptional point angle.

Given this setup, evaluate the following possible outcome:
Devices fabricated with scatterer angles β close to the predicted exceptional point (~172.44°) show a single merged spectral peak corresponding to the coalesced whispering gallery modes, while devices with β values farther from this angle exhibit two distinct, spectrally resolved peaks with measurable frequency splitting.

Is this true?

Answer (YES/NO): YES